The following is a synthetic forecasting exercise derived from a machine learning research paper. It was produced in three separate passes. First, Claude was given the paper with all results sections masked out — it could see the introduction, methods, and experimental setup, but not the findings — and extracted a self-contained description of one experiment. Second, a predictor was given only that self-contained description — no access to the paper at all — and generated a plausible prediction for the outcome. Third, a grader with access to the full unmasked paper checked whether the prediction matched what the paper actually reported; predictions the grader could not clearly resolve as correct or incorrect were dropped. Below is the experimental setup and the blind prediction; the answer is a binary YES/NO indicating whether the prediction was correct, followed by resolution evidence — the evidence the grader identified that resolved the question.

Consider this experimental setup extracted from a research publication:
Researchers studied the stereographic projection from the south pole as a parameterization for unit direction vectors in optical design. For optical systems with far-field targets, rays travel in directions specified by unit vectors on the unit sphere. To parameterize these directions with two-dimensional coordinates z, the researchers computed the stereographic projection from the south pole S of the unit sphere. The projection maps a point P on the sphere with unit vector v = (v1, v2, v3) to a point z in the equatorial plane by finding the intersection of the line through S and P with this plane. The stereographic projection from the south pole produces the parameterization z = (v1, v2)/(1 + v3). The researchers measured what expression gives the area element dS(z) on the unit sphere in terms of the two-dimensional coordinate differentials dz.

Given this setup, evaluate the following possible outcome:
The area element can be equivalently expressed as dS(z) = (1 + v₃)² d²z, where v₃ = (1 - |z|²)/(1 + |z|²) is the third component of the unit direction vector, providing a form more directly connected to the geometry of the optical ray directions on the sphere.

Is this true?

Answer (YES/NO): NO